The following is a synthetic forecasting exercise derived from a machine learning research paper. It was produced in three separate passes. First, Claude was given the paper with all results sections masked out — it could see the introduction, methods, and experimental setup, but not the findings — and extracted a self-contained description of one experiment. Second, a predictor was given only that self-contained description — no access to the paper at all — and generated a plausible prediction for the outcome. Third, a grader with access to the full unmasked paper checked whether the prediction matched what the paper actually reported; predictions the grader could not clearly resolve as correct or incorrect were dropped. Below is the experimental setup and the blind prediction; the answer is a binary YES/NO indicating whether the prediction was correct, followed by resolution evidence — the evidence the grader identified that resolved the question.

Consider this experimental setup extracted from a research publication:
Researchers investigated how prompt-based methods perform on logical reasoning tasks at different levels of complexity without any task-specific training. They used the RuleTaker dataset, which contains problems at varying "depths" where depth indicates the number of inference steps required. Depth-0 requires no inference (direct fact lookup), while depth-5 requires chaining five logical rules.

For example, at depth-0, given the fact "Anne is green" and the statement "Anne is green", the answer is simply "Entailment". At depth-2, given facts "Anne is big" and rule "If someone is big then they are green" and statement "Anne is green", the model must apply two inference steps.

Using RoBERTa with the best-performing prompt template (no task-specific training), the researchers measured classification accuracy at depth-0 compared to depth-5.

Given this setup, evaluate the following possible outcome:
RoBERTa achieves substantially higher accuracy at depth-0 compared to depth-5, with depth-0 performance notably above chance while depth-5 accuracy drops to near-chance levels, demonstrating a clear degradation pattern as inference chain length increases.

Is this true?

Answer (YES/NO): NO